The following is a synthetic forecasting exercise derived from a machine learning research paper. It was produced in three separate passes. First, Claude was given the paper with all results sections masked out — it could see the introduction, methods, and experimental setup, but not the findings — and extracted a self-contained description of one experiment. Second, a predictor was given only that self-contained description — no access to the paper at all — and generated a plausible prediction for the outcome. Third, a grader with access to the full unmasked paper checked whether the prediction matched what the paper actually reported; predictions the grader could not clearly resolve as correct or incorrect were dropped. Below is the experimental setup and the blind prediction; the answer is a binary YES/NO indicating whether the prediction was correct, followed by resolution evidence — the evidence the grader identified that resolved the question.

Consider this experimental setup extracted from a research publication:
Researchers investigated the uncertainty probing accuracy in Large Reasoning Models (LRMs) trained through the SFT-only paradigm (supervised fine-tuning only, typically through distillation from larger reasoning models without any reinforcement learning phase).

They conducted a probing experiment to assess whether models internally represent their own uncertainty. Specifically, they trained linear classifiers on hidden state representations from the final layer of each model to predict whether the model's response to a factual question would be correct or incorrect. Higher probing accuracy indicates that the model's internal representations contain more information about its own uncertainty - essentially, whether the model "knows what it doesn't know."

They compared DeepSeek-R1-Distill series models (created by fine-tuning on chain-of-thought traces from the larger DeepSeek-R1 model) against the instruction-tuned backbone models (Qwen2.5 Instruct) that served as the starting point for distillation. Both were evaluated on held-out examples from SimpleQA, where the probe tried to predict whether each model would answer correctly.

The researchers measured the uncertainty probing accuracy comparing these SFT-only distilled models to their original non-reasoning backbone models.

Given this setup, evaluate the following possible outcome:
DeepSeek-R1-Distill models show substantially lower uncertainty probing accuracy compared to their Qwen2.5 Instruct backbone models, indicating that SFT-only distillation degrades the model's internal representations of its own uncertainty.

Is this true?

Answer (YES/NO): YES